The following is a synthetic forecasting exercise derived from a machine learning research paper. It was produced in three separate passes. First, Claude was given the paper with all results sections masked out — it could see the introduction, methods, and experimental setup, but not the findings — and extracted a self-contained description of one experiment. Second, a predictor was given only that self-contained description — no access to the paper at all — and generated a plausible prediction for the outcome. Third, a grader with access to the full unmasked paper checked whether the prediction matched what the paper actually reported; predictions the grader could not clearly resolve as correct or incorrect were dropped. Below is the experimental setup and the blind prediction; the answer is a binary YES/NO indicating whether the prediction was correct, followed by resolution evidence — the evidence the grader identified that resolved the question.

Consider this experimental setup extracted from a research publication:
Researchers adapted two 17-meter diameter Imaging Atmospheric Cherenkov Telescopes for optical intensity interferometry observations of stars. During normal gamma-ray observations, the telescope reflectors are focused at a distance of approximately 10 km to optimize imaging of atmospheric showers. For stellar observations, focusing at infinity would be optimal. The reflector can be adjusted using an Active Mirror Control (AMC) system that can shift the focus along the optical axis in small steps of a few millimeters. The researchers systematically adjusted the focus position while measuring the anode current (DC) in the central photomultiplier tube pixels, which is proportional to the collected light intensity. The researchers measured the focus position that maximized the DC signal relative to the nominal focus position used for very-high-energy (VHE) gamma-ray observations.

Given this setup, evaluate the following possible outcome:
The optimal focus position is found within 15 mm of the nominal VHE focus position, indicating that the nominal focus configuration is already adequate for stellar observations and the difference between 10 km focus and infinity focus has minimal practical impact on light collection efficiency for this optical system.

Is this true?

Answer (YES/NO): NO